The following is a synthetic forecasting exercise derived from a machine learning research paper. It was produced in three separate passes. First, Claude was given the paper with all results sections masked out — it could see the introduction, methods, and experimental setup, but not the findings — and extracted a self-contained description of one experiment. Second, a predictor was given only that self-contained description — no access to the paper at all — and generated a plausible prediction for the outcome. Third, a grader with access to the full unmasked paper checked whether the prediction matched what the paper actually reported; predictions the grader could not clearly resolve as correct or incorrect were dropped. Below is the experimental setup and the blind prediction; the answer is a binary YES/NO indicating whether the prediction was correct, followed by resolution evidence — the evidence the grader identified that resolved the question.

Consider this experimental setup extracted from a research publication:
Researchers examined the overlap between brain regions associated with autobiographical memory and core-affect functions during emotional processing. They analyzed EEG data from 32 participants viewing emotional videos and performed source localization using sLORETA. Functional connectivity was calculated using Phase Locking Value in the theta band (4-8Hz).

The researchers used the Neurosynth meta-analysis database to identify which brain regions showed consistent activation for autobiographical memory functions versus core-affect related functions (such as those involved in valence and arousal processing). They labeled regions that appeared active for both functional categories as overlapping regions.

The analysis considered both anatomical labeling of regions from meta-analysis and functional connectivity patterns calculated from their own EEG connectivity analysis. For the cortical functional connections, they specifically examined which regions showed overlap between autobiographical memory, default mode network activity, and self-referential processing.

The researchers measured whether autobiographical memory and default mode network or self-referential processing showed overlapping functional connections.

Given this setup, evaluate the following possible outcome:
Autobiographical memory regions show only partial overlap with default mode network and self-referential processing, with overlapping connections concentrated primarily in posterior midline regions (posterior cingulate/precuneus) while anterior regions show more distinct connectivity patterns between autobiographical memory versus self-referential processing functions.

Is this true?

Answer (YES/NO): NO